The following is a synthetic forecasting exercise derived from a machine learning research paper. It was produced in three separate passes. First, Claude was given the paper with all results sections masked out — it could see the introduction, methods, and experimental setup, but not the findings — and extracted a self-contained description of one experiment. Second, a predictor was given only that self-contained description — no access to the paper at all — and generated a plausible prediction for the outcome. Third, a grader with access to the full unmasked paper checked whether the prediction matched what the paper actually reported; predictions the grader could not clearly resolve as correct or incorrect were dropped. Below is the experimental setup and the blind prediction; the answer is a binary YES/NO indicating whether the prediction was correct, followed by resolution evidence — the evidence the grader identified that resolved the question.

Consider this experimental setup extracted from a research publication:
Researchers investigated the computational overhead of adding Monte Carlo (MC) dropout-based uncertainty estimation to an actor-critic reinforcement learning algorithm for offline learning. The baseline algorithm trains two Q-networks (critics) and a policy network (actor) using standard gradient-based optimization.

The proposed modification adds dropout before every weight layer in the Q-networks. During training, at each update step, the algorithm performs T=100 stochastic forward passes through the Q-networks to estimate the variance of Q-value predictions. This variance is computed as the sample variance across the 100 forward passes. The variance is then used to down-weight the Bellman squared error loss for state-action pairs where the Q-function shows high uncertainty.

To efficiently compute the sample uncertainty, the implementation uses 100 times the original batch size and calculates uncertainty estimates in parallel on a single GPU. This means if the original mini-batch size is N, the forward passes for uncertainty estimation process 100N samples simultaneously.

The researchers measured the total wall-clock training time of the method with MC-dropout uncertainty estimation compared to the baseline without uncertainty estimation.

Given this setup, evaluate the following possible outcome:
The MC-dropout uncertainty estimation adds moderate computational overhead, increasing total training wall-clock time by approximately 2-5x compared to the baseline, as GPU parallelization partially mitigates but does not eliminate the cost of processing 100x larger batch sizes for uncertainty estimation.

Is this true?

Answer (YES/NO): NO